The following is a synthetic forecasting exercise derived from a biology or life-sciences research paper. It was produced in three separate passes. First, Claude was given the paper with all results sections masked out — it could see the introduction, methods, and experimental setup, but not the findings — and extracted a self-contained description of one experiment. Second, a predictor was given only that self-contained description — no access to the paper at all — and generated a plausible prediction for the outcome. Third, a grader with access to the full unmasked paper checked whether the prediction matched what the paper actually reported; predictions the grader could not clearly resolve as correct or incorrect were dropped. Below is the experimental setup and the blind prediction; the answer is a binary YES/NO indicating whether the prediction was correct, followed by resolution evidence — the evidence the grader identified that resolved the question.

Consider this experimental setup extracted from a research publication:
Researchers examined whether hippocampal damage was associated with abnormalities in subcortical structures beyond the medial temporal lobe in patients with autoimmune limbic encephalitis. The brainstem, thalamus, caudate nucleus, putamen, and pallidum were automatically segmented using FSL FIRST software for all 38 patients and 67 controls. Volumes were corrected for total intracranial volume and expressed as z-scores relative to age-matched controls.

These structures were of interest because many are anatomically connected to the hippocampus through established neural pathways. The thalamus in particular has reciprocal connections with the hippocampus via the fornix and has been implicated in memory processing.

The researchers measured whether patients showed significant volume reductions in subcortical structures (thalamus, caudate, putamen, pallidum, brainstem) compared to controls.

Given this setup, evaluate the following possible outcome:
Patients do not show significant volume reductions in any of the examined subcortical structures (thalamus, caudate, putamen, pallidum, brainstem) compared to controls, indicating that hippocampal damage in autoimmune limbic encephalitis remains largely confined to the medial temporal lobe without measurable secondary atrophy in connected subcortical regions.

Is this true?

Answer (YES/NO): NO